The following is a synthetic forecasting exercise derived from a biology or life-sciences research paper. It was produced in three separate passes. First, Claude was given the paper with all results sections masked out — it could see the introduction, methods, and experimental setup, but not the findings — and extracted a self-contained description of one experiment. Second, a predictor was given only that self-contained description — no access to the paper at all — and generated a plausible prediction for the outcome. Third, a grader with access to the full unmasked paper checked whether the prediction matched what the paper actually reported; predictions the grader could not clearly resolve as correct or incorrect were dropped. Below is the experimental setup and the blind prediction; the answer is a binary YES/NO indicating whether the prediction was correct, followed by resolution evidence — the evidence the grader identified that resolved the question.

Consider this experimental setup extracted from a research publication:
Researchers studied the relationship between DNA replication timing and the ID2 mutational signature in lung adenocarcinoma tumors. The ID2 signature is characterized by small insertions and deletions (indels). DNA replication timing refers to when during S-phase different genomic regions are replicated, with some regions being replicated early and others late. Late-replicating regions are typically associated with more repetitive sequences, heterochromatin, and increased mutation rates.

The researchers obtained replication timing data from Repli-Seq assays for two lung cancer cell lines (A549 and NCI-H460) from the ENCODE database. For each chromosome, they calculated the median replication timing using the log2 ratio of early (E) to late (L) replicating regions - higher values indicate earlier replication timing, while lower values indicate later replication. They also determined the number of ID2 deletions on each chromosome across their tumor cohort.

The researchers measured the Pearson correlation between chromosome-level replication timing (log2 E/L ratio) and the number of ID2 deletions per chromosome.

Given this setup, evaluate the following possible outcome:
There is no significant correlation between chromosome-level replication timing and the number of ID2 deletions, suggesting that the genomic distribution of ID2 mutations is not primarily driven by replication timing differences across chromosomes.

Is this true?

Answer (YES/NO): NO